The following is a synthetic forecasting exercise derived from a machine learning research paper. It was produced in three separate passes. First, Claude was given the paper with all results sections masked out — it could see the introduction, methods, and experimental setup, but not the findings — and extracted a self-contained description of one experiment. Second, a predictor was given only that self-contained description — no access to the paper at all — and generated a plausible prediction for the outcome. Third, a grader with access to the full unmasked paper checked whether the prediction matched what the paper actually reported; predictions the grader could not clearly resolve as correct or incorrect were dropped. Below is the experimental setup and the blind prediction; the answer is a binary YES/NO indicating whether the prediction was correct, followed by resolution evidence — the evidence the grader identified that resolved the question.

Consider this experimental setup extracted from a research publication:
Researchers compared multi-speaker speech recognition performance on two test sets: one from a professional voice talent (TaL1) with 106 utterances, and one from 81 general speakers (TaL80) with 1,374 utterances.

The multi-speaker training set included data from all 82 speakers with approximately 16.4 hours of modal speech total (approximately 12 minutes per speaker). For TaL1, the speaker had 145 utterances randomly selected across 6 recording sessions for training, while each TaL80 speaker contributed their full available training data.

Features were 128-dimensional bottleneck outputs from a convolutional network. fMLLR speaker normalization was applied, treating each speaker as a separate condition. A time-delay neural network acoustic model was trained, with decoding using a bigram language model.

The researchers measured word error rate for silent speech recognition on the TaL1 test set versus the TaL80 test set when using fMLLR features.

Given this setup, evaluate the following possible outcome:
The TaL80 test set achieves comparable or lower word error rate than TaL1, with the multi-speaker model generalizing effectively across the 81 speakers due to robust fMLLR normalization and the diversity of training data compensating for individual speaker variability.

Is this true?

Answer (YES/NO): NO